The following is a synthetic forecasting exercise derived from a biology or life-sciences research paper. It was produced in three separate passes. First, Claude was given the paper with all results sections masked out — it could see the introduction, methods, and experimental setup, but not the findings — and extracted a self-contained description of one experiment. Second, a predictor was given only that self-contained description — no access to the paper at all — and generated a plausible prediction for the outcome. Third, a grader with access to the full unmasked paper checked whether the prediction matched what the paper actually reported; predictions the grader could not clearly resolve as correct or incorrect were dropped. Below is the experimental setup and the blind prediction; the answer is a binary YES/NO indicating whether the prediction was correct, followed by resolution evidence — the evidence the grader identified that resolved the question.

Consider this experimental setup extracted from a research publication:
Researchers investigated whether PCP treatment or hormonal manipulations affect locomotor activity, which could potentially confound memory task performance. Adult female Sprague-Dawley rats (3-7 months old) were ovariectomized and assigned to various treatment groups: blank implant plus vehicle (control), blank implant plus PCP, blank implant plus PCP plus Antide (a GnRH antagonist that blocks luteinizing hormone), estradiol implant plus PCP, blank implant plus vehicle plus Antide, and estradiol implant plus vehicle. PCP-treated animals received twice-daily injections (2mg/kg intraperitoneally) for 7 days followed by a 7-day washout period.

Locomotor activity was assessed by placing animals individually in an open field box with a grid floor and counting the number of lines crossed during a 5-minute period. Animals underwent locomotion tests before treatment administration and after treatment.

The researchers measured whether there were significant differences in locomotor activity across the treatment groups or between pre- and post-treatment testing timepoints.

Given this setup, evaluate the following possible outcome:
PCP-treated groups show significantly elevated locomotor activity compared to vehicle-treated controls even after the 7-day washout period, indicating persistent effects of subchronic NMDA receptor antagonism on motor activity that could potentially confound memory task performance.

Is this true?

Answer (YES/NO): NO